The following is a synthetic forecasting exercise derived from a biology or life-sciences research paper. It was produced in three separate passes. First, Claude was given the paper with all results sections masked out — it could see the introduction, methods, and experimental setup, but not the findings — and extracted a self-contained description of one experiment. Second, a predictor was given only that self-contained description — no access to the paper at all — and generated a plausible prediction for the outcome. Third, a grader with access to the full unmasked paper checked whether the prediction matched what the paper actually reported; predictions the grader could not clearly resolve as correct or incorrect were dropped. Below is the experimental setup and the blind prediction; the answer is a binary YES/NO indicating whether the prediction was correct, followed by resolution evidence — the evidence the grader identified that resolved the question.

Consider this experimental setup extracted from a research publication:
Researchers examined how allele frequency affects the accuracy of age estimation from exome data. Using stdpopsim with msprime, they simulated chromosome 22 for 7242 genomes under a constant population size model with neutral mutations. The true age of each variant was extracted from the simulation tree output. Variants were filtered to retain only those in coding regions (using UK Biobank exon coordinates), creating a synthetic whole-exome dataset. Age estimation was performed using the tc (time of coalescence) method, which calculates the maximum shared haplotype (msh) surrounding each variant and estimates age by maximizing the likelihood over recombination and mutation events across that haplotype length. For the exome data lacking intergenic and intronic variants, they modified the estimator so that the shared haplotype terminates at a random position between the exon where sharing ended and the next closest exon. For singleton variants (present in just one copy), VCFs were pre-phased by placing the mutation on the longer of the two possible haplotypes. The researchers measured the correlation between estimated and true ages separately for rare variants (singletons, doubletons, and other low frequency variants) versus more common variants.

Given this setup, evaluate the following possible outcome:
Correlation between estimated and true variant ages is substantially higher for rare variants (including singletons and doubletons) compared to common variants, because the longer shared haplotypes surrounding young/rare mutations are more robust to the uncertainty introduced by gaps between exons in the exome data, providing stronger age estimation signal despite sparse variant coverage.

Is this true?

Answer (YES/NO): NO